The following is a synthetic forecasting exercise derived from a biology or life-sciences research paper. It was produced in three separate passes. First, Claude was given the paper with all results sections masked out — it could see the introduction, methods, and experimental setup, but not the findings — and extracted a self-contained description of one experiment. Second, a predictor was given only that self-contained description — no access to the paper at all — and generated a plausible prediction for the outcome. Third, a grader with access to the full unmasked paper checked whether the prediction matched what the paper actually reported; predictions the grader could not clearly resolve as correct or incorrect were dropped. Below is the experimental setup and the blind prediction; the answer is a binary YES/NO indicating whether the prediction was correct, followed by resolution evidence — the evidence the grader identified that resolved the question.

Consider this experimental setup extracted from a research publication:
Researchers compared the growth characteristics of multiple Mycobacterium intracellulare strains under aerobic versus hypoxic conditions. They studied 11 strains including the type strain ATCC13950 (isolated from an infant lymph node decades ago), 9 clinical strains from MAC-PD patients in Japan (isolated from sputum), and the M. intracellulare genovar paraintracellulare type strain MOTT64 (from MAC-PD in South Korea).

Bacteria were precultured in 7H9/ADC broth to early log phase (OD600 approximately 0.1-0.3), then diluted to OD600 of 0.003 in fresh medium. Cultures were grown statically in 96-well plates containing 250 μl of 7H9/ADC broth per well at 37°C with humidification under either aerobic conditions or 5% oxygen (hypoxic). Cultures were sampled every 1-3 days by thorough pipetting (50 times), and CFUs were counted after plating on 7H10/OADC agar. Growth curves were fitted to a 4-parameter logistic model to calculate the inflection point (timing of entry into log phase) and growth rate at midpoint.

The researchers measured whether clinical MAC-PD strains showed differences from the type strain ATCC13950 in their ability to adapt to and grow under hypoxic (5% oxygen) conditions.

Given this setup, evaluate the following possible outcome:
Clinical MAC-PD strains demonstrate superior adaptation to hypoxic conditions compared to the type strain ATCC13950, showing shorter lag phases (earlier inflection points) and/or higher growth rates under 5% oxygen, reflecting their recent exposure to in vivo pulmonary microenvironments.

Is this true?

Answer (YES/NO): YES